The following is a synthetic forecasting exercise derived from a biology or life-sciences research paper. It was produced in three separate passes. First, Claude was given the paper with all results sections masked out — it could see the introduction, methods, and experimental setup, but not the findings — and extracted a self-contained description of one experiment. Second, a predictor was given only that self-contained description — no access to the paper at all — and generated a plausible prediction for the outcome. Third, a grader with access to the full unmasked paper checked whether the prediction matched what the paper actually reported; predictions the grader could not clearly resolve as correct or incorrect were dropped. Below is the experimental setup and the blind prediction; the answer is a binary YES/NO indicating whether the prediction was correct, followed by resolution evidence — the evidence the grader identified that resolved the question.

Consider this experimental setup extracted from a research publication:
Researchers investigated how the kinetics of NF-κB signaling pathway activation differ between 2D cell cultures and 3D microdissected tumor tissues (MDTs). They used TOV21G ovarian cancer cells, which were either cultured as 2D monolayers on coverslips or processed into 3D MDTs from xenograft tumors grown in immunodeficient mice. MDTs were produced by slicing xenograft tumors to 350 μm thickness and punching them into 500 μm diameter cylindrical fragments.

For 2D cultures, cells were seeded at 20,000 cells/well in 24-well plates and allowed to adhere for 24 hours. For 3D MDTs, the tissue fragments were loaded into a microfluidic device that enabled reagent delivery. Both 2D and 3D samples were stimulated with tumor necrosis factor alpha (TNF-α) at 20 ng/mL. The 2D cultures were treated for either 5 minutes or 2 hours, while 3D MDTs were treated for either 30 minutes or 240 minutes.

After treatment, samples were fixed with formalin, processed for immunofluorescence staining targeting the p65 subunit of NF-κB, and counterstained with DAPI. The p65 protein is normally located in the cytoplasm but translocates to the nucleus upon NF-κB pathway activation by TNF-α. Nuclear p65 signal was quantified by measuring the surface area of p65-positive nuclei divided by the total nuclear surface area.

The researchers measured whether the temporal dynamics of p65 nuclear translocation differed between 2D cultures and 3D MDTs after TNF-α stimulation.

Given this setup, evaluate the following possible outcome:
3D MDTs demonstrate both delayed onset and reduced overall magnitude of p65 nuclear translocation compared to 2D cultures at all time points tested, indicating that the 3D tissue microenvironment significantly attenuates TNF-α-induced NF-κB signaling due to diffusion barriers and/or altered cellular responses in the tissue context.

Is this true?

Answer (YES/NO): NO